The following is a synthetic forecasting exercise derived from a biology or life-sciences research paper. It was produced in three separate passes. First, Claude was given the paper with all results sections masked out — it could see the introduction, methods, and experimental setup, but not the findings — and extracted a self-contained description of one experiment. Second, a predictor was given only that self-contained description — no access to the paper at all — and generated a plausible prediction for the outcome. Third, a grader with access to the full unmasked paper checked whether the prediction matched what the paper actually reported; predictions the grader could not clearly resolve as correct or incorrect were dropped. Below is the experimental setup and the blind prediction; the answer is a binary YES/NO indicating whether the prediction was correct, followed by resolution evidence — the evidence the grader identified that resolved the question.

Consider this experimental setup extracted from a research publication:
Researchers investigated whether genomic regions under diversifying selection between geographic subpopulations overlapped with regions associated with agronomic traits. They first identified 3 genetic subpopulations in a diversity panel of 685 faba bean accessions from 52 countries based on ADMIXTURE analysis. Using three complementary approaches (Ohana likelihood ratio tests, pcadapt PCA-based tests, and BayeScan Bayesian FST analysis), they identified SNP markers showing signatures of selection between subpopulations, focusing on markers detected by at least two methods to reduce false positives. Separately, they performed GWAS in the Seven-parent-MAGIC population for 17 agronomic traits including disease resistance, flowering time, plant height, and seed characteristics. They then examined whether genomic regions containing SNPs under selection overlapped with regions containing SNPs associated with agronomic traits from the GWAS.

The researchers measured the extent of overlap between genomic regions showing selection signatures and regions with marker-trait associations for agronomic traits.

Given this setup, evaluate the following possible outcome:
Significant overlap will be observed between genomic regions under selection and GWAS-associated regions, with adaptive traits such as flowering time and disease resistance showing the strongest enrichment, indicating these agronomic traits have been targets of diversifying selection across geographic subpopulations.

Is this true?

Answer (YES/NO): NO